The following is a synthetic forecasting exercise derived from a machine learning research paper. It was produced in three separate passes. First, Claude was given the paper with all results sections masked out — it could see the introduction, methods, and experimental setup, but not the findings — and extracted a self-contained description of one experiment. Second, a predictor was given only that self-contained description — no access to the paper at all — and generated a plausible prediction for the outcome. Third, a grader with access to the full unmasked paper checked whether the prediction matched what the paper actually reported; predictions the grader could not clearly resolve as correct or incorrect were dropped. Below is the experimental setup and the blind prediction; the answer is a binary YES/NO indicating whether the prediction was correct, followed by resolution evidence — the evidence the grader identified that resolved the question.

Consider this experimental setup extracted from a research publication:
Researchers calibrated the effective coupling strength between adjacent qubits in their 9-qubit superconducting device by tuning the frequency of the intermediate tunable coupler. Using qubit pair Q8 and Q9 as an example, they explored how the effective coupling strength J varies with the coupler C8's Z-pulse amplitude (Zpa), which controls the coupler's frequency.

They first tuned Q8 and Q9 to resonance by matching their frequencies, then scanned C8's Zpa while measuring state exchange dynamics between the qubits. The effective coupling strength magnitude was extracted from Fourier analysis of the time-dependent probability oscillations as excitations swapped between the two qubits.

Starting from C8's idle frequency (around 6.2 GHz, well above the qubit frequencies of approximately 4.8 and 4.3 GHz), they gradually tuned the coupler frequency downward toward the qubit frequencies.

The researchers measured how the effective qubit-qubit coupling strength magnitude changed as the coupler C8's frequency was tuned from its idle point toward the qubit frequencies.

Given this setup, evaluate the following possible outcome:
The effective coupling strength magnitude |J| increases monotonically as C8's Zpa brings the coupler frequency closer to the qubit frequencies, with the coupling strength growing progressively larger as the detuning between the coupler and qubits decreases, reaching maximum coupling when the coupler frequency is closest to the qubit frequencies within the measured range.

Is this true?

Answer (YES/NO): NO